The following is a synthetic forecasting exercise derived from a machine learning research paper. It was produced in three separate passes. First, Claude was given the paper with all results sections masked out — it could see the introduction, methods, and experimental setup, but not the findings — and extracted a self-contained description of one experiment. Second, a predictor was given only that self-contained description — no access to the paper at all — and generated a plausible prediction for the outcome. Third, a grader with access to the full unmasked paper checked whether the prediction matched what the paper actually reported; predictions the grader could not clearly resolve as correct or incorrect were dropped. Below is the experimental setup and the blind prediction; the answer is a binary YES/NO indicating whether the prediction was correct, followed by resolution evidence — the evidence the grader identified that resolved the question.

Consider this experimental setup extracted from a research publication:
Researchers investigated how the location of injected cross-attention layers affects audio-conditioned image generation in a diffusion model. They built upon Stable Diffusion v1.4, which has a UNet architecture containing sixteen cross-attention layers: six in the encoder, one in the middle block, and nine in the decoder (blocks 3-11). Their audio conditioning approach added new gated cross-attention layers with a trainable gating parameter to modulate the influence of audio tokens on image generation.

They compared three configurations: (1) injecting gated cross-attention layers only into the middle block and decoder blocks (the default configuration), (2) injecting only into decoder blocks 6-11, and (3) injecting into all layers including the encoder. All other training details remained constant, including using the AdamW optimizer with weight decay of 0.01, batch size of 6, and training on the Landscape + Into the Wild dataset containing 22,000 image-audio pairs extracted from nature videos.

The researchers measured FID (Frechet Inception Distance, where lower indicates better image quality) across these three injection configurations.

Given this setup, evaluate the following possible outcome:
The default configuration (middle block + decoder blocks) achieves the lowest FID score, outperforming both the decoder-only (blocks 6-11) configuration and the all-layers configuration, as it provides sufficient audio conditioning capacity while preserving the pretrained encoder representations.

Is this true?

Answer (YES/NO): YES